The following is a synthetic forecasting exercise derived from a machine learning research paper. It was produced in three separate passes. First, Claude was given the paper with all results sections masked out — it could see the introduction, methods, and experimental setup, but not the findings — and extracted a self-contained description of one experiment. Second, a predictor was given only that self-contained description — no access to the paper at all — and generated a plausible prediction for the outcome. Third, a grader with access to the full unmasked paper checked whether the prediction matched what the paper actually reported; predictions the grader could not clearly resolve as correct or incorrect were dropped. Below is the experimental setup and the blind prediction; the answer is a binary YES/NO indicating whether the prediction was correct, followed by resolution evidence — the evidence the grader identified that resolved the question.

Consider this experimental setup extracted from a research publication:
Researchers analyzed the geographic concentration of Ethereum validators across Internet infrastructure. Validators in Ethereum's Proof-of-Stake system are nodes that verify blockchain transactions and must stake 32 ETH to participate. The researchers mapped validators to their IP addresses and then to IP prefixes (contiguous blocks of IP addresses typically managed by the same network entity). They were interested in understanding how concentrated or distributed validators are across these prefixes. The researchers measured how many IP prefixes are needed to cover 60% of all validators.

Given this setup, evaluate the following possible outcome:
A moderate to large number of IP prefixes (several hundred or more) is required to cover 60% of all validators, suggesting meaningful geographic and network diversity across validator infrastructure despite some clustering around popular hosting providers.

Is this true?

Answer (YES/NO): NO